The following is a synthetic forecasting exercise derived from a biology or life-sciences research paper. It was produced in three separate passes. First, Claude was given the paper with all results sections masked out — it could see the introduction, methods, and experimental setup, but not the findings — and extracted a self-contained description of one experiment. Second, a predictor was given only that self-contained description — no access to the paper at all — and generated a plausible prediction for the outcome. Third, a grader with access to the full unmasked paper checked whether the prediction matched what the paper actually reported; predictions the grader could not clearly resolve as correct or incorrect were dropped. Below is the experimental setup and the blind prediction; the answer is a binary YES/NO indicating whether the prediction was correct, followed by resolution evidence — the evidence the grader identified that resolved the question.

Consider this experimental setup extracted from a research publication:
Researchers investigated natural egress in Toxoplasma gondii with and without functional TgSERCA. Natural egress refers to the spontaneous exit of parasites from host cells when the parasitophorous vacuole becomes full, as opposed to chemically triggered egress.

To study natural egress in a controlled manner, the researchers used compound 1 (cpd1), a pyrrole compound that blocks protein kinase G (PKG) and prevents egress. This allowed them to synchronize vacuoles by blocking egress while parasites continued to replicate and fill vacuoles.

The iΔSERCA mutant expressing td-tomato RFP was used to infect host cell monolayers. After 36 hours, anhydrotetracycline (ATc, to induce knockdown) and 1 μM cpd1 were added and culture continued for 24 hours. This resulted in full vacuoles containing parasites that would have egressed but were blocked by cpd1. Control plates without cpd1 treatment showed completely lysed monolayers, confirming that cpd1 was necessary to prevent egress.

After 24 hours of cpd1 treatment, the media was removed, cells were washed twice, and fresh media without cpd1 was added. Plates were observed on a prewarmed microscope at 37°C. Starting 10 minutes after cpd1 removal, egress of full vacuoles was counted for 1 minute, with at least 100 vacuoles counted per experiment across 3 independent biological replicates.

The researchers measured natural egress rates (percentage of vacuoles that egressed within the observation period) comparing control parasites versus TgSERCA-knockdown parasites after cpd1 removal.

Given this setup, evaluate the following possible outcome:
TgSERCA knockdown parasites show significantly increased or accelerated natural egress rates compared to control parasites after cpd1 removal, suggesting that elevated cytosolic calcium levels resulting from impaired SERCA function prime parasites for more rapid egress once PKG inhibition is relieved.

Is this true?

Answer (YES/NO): NO